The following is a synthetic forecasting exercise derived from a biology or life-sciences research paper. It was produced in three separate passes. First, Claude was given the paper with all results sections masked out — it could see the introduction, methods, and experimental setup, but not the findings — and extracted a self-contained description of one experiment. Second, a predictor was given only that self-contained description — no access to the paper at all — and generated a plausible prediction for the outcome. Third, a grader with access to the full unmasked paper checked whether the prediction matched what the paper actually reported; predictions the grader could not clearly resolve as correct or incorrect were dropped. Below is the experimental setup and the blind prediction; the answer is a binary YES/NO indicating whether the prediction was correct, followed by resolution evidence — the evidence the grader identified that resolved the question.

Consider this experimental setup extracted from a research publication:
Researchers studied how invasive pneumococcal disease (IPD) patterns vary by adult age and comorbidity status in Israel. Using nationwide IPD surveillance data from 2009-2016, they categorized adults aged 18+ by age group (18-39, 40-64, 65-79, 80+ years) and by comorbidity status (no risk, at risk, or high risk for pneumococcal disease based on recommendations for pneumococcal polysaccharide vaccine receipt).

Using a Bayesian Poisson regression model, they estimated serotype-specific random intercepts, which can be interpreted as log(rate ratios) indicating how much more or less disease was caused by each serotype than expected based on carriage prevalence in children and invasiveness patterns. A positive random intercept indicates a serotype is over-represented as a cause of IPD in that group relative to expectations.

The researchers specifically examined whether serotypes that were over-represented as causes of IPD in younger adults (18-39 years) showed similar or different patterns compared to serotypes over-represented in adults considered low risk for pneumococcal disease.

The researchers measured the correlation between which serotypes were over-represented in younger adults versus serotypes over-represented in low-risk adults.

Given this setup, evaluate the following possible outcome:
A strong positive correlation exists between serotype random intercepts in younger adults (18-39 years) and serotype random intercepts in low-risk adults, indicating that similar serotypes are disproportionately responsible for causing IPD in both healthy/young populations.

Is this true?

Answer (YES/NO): YES